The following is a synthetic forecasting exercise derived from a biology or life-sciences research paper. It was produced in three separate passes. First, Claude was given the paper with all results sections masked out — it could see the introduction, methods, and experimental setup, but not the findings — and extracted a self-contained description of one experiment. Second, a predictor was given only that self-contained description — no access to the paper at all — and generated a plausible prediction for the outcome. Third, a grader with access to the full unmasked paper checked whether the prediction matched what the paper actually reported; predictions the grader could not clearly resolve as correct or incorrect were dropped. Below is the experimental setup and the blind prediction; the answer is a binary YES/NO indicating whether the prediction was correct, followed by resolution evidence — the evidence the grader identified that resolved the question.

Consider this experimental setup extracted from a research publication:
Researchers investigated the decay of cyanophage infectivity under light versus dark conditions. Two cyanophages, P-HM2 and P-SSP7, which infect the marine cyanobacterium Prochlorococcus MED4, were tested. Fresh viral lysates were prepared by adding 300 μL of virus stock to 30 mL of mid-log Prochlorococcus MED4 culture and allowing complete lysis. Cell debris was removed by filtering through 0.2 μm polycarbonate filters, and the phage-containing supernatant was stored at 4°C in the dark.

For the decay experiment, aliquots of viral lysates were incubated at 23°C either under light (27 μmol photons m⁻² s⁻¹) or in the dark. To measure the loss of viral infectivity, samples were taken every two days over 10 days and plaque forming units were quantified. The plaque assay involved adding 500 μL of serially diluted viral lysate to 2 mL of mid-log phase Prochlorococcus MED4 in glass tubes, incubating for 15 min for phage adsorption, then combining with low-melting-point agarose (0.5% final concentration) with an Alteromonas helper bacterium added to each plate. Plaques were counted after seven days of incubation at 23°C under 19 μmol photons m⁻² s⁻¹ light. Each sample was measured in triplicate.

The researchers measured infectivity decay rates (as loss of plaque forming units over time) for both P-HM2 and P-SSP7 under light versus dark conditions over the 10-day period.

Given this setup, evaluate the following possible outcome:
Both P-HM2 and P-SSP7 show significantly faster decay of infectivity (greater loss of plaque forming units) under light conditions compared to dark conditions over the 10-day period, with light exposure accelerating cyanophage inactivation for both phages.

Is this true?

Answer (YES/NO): NO